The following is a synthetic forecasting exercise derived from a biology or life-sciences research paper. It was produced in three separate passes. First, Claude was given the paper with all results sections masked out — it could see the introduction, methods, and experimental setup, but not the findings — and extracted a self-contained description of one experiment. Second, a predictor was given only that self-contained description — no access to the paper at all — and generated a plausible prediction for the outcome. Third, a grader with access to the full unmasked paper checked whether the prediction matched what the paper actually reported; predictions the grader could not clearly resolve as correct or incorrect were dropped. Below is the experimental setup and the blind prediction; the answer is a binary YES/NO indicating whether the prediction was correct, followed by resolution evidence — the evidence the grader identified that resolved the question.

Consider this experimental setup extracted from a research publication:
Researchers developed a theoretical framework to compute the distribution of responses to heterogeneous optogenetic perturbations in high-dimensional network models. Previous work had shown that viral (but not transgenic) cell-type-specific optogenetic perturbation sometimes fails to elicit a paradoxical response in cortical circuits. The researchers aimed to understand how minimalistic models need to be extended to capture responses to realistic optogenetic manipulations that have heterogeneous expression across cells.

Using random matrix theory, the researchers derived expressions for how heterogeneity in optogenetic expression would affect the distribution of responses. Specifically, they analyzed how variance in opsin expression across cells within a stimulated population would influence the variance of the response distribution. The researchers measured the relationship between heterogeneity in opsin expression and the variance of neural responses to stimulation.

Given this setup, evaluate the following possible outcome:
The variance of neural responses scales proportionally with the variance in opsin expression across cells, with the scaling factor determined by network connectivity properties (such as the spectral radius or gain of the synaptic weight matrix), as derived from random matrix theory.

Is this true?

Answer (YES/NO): YES